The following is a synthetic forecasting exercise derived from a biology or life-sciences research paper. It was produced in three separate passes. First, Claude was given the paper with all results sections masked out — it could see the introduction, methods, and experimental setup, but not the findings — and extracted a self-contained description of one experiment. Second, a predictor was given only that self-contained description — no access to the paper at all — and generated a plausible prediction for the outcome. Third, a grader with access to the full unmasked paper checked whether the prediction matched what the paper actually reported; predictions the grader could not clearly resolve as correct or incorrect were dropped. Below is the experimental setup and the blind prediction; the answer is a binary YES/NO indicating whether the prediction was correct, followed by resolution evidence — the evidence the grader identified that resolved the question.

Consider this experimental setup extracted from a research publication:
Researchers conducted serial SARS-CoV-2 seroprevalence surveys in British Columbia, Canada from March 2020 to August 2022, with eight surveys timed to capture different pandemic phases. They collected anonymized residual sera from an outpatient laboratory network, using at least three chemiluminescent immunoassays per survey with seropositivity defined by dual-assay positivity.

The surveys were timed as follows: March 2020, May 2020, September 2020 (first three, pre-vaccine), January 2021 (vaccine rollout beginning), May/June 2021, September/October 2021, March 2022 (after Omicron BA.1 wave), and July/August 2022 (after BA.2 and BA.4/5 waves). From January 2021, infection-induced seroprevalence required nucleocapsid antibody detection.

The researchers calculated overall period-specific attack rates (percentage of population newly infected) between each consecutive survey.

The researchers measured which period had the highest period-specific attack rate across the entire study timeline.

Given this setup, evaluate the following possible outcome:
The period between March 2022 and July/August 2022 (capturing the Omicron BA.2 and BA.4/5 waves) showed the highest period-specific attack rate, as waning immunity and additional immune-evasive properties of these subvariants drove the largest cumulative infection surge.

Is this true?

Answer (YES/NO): NO